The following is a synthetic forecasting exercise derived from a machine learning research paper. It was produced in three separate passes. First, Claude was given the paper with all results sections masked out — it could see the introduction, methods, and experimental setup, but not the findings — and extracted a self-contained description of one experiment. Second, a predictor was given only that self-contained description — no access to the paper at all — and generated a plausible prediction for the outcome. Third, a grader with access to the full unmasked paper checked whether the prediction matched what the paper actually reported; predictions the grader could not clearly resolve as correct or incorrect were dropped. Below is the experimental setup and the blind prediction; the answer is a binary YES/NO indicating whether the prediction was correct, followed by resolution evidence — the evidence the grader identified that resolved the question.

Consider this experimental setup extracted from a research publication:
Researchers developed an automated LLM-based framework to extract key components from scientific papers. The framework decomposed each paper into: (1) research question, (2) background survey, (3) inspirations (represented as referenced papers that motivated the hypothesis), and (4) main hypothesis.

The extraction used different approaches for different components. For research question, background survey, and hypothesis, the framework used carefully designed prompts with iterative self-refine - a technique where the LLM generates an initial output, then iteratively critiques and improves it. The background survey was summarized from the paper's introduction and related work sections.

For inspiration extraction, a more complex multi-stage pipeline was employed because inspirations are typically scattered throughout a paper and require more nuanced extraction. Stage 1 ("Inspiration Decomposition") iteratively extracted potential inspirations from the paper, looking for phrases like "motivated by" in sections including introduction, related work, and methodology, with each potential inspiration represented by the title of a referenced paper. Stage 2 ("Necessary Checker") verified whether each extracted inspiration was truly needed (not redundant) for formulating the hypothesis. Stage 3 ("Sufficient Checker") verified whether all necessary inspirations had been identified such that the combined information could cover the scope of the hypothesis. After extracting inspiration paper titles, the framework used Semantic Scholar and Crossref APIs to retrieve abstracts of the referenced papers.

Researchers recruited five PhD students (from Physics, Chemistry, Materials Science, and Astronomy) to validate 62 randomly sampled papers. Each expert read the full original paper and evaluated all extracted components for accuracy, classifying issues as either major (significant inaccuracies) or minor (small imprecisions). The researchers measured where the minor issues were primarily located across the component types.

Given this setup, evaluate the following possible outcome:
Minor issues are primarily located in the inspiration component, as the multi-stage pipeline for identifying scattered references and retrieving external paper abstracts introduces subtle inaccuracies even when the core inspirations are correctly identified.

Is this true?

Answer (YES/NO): NO